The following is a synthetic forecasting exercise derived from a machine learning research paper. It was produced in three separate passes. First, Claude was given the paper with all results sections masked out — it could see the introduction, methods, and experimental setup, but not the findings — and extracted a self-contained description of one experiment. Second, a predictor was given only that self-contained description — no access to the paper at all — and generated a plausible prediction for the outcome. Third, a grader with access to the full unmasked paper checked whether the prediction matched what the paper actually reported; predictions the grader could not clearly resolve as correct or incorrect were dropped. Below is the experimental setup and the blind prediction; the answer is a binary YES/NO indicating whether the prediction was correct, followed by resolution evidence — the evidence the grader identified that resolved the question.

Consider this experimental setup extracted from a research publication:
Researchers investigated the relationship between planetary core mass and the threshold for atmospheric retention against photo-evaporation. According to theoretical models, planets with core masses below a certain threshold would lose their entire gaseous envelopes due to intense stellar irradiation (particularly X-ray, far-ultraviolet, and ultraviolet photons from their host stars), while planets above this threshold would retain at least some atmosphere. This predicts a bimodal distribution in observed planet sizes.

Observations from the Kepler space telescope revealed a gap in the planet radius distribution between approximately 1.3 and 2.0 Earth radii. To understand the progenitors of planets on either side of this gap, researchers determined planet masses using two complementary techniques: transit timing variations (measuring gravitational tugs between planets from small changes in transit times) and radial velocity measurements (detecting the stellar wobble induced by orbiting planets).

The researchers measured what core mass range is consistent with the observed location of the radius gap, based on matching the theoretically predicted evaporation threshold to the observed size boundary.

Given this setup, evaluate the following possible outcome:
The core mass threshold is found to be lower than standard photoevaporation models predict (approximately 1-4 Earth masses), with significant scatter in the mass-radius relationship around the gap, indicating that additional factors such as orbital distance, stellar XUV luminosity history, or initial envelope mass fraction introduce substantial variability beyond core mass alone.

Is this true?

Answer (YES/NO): NO